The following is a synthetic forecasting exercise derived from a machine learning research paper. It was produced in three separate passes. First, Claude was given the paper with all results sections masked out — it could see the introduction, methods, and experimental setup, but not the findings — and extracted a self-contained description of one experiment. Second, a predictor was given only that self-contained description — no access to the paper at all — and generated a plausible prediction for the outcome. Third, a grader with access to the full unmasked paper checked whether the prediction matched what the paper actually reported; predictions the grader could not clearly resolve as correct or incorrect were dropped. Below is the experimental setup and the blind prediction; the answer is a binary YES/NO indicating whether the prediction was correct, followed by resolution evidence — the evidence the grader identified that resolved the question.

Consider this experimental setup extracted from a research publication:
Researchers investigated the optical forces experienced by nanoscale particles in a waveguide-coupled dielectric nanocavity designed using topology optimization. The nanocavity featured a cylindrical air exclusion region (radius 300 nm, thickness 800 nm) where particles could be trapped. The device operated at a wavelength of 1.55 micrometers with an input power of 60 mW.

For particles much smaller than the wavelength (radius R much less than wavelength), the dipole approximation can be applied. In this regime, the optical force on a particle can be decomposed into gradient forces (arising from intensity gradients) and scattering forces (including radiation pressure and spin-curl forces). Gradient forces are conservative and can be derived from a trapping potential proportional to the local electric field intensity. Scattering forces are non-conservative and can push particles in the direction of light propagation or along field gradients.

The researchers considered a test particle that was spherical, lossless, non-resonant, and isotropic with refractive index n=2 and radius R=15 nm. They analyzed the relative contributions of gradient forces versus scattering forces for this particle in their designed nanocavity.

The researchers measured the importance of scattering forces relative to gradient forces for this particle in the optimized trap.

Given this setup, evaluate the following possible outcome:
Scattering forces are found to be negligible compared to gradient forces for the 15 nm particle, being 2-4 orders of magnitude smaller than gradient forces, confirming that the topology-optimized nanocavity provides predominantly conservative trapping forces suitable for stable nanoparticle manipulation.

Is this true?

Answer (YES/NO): NO